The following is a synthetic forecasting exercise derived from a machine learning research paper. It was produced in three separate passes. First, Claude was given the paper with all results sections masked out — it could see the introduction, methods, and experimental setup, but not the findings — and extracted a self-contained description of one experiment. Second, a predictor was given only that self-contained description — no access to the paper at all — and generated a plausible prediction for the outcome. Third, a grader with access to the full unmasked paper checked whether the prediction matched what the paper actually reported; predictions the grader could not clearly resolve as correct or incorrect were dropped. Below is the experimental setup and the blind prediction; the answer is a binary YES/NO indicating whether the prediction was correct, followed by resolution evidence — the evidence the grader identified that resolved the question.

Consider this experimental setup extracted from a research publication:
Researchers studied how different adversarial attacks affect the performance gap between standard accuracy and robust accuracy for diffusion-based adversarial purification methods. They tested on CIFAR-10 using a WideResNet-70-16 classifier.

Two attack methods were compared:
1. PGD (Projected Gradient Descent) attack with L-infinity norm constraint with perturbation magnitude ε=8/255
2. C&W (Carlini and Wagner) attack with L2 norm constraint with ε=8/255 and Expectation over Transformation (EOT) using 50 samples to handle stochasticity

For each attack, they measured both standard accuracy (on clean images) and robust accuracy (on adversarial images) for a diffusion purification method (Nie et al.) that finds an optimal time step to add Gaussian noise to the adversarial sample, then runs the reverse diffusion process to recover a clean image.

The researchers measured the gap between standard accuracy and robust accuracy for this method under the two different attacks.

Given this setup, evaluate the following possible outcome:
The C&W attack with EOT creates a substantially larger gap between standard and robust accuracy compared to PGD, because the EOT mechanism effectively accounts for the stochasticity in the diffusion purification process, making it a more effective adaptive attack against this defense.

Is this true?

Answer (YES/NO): YES